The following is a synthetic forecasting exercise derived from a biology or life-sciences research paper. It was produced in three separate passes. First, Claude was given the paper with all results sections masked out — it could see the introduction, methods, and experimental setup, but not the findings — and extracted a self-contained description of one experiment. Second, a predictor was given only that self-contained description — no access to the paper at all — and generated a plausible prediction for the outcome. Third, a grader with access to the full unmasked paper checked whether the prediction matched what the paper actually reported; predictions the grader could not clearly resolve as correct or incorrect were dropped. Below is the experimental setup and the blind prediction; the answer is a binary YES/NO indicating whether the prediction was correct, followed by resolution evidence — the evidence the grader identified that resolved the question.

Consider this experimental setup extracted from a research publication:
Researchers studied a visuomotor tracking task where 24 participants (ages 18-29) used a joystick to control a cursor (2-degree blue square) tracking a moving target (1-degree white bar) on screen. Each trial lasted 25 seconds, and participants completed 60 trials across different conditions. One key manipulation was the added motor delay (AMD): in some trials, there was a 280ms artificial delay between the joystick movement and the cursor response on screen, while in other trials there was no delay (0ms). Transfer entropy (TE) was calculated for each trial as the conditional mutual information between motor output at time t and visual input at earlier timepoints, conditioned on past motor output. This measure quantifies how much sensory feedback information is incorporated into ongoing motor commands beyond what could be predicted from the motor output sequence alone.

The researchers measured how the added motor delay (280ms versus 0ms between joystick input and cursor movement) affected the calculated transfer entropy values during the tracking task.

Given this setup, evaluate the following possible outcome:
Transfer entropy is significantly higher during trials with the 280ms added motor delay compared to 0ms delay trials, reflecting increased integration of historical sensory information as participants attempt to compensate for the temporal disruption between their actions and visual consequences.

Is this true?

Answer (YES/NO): YES